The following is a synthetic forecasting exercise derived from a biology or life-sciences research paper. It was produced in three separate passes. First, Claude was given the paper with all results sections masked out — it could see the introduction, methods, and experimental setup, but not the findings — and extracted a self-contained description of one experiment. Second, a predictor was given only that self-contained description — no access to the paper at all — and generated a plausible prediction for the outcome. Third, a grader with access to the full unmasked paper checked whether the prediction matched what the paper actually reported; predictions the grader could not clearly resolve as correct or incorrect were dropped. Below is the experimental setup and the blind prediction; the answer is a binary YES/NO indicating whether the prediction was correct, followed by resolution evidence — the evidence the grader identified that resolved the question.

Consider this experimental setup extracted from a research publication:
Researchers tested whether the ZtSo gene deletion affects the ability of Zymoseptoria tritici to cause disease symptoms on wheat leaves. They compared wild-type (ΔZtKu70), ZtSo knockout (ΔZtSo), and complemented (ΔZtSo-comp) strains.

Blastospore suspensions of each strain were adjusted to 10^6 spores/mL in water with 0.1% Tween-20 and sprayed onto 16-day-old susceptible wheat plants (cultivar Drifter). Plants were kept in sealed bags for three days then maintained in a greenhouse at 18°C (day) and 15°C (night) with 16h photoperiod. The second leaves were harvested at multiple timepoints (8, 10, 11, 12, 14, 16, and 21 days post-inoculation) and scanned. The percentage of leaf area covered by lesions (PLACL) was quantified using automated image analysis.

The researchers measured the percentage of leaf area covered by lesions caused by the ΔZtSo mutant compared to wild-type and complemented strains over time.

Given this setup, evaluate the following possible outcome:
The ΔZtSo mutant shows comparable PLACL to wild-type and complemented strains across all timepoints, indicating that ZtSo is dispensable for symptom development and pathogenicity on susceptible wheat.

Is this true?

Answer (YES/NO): YES